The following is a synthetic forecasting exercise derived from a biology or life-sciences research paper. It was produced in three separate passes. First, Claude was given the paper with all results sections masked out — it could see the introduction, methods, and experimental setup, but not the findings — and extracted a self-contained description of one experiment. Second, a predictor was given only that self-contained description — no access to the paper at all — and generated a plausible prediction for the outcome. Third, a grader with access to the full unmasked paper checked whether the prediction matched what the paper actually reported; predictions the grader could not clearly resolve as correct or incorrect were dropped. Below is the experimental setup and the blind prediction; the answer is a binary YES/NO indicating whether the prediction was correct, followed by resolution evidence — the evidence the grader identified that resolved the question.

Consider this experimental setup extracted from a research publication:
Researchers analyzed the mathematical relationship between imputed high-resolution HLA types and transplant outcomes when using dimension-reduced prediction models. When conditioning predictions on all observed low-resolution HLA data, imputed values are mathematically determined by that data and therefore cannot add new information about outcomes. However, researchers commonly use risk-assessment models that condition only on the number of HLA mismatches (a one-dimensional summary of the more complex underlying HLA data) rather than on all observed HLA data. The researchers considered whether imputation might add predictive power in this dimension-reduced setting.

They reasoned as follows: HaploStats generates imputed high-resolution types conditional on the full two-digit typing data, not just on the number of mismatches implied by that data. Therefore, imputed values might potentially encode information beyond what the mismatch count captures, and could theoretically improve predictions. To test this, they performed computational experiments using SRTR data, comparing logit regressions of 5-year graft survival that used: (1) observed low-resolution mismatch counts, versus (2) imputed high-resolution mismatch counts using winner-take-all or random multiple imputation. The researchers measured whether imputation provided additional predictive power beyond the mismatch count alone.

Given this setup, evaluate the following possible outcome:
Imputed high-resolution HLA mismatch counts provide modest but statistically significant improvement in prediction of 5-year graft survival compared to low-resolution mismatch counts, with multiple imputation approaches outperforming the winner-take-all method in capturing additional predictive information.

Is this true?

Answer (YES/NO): NO